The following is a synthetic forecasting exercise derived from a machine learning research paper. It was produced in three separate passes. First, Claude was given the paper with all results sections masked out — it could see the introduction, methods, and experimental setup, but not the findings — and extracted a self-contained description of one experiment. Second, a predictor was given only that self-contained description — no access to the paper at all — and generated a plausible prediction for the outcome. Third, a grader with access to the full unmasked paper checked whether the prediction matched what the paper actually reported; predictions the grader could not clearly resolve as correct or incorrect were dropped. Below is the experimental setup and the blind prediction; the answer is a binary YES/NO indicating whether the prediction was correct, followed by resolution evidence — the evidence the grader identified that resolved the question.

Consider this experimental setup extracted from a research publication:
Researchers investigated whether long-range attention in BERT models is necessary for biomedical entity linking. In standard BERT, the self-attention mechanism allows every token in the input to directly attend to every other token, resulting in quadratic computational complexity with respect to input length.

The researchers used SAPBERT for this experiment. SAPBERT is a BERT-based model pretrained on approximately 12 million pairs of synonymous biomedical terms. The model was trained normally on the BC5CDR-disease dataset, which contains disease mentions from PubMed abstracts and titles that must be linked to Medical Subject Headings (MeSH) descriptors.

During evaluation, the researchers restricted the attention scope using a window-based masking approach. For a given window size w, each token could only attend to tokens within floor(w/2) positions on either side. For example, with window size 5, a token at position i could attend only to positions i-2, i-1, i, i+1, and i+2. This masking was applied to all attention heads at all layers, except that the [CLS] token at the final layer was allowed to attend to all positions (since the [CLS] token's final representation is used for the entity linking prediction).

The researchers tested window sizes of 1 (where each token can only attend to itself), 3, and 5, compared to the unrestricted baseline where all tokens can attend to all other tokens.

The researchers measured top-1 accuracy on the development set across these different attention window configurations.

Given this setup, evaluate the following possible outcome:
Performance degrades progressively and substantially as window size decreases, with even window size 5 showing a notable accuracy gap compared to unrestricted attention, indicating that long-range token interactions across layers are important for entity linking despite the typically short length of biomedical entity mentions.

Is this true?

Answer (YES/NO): NO